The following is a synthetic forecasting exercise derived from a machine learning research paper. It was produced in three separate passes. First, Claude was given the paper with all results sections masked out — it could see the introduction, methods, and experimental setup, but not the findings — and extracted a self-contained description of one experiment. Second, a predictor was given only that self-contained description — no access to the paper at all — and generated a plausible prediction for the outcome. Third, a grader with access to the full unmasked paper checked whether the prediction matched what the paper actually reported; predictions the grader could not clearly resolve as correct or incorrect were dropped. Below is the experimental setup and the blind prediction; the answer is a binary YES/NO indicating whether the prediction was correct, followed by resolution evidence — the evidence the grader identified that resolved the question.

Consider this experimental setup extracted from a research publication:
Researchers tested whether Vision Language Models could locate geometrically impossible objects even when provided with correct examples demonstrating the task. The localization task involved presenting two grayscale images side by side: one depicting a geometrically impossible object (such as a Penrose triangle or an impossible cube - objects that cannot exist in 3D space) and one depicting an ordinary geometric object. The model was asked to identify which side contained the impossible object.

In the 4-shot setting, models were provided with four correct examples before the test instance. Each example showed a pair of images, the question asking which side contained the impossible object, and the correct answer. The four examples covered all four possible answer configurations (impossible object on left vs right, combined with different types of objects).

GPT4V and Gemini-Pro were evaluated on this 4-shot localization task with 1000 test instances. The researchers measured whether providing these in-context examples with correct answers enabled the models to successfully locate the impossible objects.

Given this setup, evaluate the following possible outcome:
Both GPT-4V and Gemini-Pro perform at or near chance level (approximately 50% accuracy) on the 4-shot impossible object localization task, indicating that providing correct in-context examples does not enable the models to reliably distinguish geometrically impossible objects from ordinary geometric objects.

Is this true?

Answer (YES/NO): NO